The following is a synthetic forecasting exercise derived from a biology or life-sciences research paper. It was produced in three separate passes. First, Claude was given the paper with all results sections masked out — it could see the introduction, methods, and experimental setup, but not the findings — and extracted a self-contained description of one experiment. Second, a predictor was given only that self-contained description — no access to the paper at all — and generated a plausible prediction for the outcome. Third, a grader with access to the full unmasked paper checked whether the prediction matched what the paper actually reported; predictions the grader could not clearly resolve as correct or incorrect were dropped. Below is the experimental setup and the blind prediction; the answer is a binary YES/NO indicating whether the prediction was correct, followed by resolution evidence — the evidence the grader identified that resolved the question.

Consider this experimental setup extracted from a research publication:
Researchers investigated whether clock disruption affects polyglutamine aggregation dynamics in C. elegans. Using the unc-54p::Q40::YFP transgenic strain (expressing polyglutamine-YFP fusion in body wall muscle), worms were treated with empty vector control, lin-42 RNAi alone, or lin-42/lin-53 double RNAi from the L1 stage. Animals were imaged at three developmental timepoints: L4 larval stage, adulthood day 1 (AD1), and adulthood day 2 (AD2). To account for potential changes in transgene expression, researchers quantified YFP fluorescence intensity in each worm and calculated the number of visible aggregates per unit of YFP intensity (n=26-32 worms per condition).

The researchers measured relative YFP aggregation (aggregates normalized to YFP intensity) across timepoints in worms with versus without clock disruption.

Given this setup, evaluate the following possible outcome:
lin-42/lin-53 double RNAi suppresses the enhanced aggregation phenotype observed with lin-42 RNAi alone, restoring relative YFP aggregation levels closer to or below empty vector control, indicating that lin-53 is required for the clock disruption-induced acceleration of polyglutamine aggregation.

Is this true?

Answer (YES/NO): YES